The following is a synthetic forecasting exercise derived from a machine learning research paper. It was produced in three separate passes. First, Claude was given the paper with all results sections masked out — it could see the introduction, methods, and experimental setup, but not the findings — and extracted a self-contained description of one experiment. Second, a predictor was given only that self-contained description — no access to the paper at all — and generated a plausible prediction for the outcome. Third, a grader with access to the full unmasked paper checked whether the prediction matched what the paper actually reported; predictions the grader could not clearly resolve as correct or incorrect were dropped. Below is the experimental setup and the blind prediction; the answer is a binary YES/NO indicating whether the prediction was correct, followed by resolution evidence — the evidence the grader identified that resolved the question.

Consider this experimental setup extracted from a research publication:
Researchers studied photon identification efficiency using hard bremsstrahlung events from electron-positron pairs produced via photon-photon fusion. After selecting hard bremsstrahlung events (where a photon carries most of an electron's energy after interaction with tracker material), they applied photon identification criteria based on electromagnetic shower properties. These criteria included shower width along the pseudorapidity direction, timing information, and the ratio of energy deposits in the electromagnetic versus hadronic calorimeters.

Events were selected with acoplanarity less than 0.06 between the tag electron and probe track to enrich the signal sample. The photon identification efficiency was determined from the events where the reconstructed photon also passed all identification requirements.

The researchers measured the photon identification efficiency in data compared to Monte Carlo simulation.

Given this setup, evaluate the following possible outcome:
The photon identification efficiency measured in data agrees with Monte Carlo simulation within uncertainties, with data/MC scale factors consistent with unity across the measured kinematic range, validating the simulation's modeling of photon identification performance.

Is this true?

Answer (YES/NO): NO